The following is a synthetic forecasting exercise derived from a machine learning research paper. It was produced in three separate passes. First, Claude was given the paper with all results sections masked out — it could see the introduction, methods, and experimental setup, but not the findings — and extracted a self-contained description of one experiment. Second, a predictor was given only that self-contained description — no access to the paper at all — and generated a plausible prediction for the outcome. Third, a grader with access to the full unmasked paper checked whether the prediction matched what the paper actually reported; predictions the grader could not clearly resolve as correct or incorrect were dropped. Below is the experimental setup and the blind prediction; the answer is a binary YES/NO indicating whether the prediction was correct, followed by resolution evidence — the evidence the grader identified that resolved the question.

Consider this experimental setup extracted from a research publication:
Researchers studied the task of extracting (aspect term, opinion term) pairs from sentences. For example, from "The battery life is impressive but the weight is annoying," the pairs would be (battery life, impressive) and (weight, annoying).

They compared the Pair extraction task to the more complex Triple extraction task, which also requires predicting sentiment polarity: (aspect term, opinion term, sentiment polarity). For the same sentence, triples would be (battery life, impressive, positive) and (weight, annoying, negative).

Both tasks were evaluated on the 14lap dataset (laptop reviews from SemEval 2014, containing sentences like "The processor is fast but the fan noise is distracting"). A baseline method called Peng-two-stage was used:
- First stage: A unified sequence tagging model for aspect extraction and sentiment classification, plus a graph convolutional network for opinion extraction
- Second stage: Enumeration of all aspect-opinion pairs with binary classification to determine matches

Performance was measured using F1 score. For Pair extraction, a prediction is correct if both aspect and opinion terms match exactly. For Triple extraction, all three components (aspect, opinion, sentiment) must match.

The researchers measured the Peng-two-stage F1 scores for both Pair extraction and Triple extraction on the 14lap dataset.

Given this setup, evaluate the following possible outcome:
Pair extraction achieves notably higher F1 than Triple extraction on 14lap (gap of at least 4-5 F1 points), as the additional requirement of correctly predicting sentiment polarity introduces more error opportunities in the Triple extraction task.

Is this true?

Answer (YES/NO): YES